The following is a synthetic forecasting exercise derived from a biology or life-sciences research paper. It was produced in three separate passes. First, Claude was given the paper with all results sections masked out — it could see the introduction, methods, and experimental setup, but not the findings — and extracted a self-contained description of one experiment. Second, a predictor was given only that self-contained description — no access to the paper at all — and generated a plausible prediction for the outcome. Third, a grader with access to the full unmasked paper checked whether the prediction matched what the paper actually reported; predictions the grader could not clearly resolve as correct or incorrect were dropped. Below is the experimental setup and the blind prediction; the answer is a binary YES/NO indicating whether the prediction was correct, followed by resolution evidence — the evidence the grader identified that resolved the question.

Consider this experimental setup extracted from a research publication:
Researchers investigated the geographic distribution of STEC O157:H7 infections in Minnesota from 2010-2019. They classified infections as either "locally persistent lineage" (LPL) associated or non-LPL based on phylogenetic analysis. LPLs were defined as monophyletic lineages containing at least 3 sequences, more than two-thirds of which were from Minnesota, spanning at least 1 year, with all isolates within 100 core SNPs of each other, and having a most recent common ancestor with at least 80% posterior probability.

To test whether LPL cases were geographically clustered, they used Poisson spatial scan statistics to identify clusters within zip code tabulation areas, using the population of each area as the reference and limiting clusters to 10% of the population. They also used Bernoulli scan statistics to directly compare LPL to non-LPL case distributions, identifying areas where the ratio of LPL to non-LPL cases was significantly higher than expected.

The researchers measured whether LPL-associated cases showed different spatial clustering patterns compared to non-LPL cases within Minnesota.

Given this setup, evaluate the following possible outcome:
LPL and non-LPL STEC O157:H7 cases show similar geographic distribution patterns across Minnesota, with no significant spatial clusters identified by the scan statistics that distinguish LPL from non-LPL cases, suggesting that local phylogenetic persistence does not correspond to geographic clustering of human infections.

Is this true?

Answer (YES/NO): NO